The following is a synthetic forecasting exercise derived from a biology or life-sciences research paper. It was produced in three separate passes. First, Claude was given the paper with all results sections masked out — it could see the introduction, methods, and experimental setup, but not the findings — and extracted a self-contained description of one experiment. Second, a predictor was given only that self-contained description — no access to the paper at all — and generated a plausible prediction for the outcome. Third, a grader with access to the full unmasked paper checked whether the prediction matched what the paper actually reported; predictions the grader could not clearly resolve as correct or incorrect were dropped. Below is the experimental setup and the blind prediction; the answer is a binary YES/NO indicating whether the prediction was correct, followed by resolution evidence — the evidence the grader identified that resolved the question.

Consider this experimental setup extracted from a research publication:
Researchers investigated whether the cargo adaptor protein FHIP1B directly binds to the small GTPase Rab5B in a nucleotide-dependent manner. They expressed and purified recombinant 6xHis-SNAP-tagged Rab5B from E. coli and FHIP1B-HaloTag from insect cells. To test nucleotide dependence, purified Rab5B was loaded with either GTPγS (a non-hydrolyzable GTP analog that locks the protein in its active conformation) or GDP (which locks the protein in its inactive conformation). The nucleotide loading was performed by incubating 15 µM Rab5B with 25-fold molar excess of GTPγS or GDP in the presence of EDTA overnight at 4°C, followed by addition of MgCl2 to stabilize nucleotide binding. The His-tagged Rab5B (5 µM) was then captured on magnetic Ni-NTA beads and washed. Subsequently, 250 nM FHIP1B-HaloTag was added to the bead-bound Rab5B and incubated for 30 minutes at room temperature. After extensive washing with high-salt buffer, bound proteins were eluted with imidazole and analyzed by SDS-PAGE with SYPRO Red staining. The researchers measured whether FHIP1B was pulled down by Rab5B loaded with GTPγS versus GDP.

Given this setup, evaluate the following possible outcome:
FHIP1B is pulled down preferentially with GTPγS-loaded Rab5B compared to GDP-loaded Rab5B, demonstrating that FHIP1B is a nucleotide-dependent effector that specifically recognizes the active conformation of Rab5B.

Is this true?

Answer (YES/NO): YES